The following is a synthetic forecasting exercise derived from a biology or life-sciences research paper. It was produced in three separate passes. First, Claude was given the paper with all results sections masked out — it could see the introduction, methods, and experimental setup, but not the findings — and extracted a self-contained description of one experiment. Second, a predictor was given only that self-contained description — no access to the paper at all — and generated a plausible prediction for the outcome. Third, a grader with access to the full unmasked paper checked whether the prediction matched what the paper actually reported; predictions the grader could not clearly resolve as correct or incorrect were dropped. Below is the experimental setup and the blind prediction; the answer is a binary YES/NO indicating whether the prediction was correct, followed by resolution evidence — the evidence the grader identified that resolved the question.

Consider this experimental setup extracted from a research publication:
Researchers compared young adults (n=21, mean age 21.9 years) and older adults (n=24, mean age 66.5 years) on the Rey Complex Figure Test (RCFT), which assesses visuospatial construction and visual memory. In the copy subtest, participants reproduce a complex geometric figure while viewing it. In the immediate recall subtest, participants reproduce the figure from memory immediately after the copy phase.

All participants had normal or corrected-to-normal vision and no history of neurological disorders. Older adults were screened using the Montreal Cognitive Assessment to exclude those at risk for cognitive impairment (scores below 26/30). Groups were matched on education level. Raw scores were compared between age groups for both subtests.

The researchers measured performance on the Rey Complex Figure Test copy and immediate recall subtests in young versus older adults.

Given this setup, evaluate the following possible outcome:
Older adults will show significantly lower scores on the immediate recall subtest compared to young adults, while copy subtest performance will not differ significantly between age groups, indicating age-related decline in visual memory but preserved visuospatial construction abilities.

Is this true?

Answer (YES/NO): NO